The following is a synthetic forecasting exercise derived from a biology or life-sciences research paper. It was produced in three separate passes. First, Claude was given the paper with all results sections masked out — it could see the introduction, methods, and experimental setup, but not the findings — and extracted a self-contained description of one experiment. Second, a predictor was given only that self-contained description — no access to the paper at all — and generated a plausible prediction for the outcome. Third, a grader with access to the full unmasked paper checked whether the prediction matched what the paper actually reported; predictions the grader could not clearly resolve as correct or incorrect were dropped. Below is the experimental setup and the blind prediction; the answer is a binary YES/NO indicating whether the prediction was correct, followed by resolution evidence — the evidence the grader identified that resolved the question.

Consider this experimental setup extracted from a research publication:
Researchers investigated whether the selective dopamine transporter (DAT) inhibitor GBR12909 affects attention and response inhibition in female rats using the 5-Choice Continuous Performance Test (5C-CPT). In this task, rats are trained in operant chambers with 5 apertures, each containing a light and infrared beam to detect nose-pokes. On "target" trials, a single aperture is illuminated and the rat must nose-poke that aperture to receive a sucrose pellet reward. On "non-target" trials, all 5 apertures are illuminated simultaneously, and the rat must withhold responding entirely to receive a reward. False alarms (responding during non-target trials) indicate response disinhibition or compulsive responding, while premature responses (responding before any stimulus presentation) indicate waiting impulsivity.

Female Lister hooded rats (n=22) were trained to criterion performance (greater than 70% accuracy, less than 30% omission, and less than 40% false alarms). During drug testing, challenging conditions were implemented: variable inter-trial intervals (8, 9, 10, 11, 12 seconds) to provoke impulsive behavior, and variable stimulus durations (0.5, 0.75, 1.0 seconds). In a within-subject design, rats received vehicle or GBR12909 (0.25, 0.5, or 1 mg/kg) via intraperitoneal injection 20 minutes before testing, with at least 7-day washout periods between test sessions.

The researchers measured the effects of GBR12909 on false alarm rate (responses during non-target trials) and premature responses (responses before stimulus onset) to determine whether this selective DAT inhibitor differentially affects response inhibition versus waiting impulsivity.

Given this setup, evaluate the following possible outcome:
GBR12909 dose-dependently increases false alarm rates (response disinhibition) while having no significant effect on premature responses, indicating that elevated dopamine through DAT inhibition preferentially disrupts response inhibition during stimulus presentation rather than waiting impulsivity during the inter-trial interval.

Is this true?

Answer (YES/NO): NO